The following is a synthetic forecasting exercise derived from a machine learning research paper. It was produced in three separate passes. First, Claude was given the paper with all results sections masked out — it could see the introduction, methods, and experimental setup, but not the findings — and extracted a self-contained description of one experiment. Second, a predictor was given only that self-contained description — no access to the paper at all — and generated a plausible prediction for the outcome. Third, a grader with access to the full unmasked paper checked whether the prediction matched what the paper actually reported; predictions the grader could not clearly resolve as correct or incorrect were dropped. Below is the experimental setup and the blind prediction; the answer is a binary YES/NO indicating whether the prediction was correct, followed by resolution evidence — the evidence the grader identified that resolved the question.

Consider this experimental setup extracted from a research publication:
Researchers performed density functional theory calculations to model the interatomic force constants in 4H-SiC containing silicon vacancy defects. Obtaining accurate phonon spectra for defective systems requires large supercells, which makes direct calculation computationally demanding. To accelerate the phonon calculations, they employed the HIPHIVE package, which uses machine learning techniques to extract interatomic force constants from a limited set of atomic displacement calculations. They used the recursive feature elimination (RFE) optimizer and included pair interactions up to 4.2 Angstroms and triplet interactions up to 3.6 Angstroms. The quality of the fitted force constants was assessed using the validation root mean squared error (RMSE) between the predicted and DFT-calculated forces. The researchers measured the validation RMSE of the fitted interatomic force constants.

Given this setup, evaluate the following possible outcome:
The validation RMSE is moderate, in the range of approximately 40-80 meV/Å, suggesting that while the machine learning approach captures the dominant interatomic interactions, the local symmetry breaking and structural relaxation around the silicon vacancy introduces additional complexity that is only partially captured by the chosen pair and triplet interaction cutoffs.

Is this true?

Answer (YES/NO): NO